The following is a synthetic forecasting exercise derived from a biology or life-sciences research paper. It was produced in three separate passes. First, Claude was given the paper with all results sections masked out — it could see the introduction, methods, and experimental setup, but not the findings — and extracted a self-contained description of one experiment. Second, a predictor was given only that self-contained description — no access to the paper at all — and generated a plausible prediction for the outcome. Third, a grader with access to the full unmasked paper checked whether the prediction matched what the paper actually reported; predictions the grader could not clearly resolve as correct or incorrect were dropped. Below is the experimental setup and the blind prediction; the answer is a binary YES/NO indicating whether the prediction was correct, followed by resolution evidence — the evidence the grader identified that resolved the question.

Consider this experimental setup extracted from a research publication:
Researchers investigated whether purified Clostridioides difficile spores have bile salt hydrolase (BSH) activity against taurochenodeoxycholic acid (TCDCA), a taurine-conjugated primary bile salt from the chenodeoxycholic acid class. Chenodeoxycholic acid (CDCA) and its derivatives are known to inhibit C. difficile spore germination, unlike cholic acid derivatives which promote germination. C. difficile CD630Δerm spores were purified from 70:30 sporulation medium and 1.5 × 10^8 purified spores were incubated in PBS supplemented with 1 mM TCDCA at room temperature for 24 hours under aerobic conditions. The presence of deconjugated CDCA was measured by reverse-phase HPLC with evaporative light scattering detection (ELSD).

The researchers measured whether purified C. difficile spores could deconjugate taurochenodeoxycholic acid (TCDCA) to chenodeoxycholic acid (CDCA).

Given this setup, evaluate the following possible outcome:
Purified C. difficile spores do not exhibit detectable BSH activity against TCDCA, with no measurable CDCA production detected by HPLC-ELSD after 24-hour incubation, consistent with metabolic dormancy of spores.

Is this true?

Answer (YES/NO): NO